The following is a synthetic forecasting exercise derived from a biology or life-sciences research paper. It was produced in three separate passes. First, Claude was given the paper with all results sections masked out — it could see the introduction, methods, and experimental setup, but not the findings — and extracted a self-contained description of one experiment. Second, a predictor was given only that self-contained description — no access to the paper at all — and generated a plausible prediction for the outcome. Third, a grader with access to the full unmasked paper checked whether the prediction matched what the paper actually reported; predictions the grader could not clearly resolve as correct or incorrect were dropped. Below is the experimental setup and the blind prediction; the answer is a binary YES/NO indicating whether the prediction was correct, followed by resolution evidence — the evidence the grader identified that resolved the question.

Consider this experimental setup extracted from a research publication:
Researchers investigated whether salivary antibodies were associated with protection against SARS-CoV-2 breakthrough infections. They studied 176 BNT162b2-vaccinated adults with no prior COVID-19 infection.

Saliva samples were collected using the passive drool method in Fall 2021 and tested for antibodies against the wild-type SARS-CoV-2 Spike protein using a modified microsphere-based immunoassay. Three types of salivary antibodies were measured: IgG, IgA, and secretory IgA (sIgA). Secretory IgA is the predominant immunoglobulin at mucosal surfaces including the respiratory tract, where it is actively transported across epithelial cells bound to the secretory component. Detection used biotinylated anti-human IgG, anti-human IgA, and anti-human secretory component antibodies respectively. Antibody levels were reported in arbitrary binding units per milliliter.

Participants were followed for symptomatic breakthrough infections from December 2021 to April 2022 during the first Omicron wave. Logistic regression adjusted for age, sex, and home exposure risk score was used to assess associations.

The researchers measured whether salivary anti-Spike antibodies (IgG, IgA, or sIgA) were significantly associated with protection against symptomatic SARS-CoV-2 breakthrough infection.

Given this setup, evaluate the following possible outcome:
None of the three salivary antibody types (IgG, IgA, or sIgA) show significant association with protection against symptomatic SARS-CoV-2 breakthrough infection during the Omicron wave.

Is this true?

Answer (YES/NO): YES